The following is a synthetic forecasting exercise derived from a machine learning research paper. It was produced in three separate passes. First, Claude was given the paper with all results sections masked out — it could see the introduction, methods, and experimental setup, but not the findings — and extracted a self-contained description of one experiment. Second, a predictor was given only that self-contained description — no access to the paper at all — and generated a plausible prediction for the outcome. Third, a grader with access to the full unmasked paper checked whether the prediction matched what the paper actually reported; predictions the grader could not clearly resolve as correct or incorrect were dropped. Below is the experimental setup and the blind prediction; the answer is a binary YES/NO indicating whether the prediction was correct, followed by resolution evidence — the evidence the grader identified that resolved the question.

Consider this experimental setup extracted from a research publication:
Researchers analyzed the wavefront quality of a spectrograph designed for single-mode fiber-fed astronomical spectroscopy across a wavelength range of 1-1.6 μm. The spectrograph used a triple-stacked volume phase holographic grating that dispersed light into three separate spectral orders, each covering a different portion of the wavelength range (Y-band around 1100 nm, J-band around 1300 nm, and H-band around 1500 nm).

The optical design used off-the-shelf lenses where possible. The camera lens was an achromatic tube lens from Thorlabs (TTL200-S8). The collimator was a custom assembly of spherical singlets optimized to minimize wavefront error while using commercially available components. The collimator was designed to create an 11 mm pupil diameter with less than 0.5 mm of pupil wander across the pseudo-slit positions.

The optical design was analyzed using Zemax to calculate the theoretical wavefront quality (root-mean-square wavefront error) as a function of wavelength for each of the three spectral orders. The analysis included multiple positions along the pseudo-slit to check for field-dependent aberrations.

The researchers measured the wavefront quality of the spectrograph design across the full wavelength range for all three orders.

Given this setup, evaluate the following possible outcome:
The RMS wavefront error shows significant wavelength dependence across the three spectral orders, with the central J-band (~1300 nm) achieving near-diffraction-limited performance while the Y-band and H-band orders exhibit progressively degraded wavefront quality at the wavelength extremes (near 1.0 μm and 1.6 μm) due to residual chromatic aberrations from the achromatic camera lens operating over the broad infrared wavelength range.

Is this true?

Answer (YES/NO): NO